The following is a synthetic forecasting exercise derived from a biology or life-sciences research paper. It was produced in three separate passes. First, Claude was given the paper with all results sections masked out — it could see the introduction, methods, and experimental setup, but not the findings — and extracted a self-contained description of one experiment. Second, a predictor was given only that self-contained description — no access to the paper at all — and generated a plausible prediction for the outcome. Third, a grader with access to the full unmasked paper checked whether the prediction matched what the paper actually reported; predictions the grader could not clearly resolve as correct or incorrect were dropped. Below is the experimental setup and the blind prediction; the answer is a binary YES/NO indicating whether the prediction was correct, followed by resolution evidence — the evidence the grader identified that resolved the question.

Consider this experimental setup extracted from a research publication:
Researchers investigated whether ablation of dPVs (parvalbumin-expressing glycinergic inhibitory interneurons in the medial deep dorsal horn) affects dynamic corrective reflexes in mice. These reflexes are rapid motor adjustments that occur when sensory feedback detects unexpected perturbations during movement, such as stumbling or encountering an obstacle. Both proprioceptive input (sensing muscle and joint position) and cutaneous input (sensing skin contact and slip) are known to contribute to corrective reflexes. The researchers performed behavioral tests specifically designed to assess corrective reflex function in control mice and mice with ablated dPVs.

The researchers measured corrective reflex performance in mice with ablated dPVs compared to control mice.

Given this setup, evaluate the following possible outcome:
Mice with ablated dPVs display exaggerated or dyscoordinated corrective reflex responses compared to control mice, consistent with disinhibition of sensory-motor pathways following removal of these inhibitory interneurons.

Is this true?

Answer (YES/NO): NO